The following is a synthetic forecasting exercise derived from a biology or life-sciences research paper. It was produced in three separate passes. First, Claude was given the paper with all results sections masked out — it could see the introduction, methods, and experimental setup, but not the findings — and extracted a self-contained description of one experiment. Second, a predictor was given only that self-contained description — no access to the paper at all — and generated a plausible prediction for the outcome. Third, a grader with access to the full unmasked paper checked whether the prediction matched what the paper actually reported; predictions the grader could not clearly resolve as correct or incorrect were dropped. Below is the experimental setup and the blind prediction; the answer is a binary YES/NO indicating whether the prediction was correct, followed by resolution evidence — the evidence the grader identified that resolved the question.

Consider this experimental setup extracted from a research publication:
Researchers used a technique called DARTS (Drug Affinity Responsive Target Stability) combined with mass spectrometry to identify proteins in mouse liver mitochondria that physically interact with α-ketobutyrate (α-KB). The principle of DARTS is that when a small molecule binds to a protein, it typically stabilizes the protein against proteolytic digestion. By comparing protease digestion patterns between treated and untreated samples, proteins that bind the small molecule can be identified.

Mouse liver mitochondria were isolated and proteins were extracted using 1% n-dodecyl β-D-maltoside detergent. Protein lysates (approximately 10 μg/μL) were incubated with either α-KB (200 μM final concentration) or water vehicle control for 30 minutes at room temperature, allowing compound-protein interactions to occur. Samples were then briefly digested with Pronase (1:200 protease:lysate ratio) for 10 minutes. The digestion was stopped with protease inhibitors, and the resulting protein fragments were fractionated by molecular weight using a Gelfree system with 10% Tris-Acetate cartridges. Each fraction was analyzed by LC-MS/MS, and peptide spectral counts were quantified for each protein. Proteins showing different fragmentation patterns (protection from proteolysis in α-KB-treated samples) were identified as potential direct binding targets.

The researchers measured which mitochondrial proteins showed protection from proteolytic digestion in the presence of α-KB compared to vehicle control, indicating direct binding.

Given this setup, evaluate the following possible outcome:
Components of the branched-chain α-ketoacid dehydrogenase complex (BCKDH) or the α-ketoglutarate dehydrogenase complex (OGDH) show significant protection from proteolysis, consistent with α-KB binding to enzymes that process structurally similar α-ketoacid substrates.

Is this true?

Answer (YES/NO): NO